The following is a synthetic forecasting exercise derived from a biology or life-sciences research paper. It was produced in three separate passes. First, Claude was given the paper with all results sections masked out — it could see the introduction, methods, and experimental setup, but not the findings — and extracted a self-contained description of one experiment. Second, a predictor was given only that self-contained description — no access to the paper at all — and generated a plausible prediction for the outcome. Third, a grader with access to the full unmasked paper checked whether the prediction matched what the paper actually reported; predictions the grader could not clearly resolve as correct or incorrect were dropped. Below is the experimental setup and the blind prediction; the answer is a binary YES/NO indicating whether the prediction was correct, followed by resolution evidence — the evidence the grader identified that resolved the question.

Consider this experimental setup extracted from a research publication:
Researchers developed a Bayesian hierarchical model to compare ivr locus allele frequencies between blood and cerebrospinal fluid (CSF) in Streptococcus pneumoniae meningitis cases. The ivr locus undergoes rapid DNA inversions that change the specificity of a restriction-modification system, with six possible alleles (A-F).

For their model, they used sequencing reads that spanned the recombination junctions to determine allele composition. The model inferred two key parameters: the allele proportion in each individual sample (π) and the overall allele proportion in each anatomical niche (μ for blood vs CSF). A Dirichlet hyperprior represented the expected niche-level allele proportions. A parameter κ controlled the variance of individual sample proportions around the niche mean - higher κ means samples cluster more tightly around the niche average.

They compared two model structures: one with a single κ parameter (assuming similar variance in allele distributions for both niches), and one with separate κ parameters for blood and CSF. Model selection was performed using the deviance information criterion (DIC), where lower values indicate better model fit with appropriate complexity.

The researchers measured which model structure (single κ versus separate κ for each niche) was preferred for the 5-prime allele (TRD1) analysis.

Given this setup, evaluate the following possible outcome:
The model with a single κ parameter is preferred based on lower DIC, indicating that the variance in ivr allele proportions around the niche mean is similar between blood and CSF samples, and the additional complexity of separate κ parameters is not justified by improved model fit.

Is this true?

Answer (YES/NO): YES